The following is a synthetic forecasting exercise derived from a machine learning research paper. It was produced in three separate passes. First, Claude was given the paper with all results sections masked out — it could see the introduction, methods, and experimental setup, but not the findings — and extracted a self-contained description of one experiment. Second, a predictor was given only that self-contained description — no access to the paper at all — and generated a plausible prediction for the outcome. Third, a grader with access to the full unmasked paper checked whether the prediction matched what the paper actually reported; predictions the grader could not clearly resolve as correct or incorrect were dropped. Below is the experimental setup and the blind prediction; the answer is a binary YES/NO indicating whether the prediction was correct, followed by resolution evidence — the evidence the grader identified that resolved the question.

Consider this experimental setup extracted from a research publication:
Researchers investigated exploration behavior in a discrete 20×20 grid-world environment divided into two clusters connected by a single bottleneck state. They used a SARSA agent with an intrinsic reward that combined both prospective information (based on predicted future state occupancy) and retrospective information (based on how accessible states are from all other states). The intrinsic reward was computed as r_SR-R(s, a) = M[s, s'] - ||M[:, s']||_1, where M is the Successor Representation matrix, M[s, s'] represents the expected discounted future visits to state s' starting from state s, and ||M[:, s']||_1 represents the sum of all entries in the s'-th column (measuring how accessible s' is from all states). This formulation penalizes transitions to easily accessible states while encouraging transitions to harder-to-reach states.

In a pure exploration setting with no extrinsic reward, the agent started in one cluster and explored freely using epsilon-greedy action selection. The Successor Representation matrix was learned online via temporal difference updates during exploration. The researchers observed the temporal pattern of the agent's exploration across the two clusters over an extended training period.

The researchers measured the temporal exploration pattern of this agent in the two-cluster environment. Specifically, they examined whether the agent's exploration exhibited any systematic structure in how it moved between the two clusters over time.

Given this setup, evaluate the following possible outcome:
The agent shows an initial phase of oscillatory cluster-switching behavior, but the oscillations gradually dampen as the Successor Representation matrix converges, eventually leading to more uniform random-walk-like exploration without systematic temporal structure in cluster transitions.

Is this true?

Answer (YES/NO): NO